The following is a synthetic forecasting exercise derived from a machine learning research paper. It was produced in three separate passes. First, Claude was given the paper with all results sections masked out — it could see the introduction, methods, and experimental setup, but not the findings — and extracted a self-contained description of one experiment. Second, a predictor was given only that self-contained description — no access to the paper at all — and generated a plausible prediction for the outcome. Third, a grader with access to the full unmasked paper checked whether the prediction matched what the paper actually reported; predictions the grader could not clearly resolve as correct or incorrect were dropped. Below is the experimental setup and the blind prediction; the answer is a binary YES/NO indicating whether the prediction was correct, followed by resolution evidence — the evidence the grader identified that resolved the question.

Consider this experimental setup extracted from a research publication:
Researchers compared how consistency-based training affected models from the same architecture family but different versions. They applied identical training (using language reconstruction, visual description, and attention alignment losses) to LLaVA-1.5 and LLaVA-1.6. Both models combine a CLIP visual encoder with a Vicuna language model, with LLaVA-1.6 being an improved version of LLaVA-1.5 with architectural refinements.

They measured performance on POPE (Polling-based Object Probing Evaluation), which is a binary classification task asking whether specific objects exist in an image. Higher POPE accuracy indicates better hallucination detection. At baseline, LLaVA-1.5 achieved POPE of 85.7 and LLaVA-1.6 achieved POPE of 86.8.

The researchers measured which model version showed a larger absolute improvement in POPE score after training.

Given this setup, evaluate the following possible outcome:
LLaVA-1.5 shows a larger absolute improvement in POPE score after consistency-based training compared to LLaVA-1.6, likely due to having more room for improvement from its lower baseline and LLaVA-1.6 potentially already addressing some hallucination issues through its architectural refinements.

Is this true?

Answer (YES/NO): NO